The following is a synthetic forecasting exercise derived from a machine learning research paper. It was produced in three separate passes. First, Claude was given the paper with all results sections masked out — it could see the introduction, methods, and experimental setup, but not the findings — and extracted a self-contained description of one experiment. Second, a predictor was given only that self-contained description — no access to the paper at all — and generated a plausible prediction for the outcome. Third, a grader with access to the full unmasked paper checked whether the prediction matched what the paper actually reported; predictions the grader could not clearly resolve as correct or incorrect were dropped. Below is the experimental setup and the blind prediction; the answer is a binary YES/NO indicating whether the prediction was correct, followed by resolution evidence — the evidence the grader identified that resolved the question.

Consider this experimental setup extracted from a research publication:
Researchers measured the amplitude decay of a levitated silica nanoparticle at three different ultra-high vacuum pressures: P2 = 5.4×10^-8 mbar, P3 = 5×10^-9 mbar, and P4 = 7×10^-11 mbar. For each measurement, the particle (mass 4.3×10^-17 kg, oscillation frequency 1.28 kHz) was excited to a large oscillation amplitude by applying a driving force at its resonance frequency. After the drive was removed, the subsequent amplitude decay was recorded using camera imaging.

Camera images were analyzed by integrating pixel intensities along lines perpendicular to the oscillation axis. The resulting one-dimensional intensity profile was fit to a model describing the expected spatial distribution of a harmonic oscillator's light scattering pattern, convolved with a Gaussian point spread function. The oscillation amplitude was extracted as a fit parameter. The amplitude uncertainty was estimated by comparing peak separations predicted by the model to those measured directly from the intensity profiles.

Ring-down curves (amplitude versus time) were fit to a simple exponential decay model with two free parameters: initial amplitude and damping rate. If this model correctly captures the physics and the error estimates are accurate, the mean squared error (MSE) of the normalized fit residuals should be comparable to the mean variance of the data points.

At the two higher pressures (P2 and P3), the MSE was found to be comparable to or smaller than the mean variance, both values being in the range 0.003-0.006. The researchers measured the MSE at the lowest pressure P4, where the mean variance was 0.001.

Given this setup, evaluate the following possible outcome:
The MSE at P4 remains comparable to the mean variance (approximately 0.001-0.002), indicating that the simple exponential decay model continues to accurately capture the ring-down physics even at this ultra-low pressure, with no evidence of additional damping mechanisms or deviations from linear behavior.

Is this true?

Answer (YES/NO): NO